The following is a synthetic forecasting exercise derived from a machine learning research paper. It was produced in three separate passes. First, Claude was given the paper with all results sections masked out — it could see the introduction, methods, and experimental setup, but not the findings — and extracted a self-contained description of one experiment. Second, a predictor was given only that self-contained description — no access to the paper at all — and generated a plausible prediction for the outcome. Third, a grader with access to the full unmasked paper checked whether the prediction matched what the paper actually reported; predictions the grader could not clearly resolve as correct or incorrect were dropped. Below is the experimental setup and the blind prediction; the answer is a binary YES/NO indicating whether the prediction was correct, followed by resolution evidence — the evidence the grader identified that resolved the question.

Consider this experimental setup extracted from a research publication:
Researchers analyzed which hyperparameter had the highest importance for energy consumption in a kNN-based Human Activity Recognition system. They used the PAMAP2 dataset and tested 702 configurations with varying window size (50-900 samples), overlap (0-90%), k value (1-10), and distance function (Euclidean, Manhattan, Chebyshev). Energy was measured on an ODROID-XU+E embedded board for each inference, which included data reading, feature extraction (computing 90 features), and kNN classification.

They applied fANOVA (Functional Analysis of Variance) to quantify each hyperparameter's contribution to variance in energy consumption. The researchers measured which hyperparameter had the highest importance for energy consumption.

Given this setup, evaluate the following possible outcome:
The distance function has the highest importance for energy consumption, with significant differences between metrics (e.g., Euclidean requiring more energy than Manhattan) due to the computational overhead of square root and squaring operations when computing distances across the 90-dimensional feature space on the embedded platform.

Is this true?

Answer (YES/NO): NO